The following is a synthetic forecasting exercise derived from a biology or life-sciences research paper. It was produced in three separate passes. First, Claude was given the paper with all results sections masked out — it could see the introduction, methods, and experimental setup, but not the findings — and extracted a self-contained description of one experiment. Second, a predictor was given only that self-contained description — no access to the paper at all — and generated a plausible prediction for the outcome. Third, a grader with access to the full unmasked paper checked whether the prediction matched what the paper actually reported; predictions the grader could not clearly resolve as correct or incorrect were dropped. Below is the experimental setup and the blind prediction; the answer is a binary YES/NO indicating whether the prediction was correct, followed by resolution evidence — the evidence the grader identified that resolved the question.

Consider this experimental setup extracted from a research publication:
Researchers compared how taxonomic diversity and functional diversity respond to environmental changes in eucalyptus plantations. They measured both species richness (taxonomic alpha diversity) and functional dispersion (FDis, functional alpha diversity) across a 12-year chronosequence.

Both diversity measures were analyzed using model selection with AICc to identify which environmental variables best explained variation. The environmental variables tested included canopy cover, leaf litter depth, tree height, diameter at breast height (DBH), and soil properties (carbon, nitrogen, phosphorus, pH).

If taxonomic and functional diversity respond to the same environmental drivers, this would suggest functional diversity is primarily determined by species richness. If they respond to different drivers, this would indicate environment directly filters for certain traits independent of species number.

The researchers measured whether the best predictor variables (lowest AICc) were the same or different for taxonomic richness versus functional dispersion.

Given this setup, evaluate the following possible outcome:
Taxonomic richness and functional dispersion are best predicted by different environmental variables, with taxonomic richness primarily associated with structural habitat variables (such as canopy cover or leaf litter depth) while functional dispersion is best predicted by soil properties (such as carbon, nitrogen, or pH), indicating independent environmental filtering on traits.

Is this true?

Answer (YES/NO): NO